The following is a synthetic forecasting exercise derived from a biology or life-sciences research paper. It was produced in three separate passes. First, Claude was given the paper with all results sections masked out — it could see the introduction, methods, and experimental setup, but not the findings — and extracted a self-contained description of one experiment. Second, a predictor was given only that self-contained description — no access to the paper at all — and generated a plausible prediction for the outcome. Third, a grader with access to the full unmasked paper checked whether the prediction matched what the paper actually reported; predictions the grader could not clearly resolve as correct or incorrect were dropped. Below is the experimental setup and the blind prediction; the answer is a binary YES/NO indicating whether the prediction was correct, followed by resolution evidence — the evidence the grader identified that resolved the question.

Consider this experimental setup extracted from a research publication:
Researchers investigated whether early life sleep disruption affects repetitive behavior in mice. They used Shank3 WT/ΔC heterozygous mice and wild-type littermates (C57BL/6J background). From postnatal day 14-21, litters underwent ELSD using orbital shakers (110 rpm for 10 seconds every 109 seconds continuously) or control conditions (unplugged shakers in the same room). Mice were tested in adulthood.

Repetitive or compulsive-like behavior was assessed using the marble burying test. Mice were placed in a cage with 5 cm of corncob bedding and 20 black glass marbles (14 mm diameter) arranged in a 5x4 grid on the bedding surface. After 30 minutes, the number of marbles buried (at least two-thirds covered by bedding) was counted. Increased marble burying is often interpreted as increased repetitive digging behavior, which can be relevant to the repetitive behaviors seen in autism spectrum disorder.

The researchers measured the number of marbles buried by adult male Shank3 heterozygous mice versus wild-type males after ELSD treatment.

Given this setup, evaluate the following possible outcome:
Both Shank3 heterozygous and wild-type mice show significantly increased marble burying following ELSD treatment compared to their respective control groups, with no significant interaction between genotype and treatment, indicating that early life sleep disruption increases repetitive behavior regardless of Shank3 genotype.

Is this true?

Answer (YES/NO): NO